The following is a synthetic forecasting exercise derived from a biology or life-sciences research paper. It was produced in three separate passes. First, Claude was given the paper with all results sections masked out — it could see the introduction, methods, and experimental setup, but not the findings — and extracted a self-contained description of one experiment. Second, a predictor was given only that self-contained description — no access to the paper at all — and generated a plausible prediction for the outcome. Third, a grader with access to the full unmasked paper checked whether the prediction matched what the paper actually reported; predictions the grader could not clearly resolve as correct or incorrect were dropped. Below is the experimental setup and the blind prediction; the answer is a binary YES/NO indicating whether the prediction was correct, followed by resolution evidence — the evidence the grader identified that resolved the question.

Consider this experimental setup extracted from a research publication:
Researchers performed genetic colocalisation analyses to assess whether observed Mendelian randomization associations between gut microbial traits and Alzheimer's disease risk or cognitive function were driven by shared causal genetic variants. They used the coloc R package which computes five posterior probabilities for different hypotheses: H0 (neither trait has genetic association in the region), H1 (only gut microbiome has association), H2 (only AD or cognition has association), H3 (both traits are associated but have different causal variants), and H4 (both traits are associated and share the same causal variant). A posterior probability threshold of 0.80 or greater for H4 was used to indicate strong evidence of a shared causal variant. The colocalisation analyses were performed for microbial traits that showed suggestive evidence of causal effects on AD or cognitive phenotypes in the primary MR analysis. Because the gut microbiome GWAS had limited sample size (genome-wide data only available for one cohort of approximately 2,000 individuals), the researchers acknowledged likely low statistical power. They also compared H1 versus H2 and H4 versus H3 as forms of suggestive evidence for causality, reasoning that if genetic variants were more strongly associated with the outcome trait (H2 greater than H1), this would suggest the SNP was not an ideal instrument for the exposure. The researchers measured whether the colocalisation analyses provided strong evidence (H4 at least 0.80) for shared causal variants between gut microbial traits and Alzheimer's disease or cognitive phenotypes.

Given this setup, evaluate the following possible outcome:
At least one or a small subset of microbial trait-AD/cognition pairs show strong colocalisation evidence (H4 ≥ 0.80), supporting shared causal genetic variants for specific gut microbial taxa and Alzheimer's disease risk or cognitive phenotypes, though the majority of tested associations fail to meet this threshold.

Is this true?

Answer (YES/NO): NO